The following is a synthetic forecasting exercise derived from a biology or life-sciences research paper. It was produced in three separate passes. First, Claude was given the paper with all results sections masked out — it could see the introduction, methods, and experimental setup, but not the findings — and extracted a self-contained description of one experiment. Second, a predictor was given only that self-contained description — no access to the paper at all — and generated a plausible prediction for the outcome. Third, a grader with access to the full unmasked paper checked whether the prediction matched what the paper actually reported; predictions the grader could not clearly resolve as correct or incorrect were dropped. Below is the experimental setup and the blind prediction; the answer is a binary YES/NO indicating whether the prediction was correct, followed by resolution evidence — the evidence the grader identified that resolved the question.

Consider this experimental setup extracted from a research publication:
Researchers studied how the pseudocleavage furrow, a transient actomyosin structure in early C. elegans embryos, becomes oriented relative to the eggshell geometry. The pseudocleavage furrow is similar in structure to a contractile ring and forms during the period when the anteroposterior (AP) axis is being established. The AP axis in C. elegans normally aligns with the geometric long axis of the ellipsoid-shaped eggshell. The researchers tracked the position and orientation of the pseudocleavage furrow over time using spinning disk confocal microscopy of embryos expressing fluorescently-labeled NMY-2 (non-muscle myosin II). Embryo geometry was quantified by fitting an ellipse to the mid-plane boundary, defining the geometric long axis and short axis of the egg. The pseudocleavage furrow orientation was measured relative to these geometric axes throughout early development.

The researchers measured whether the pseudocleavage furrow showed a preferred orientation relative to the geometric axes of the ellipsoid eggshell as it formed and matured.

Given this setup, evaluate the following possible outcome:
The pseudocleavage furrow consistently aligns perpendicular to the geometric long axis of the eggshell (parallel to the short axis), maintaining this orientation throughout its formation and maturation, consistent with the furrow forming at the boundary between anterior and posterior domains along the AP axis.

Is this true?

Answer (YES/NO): NO